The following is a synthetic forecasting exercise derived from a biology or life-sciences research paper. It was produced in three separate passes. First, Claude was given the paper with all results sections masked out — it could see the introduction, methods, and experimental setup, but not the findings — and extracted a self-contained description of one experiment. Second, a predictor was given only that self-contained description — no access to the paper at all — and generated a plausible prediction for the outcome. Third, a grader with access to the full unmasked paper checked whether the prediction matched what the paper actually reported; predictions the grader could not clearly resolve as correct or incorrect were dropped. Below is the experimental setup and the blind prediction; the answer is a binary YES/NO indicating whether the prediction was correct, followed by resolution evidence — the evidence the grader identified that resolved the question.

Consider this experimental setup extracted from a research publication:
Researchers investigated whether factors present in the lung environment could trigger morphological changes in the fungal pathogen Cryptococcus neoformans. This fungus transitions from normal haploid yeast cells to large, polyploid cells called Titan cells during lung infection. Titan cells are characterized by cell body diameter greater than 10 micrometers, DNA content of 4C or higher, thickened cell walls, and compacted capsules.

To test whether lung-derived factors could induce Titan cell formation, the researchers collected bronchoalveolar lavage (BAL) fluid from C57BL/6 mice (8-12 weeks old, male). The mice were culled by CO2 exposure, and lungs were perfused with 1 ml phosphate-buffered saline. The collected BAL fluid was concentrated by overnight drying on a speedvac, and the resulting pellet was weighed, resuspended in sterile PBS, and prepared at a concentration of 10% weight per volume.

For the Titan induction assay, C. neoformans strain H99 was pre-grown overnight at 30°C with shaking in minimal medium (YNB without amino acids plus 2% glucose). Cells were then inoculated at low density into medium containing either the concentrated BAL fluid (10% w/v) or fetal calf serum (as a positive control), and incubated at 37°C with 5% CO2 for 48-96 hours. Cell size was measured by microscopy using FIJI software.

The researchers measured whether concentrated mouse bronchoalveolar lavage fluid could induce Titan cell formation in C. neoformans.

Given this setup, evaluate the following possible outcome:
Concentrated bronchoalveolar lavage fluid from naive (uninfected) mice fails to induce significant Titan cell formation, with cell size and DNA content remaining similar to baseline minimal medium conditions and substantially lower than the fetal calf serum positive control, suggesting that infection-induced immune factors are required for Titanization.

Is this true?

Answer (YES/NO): NO